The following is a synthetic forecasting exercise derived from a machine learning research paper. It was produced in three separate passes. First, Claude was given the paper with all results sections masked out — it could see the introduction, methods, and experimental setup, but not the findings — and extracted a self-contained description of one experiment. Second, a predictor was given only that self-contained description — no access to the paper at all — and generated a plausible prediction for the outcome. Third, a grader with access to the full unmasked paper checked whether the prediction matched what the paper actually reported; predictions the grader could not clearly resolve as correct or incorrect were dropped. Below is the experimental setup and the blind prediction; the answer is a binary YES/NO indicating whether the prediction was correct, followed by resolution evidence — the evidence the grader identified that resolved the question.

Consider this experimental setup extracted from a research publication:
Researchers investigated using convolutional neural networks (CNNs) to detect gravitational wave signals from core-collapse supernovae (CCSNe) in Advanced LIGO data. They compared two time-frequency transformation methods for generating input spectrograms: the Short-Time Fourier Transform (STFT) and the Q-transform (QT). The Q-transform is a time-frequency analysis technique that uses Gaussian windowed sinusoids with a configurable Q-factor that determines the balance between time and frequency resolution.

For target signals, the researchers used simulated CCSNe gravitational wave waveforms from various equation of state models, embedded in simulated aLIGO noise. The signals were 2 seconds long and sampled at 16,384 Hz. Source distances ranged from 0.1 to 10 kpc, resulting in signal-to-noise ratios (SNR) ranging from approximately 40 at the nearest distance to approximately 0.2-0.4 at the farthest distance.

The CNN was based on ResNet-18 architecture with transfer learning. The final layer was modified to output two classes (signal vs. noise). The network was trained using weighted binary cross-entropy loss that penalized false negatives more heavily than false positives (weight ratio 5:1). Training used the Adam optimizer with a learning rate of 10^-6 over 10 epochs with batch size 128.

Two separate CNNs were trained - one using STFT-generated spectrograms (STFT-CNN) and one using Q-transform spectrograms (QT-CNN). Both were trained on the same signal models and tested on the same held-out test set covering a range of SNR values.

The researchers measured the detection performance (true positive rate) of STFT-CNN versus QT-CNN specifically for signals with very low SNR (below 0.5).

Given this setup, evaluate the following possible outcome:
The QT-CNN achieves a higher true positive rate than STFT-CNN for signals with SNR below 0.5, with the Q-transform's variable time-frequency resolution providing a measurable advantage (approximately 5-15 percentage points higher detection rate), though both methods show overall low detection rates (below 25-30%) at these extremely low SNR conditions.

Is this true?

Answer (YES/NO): NO